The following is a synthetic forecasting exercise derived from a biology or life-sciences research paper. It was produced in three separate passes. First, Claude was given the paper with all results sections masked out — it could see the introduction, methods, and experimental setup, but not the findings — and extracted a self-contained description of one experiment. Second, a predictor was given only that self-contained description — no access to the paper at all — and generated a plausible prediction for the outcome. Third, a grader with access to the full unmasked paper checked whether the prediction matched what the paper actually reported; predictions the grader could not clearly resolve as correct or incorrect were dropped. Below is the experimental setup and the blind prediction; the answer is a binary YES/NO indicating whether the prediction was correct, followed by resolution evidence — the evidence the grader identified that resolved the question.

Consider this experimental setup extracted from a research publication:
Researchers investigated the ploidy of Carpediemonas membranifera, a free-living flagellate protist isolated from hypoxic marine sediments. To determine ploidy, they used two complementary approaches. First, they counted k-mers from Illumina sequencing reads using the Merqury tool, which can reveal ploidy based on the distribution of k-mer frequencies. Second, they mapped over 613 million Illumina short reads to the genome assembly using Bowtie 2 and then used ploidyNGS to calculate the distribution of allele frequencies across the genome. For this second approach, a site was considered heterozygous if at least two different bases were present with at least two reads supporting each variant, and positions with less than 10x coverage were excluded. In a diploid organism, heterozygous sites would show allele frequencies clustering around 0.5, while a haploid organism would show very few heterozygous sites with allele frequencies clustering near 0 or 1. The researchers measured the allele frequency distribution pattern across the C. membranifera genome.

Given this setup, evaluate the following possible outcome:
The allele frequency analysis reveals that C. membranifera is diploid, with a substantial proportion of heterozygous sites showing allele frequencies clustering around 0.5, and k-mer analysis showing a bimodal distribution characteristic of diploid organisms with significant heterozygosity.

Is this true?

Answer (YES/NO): NO